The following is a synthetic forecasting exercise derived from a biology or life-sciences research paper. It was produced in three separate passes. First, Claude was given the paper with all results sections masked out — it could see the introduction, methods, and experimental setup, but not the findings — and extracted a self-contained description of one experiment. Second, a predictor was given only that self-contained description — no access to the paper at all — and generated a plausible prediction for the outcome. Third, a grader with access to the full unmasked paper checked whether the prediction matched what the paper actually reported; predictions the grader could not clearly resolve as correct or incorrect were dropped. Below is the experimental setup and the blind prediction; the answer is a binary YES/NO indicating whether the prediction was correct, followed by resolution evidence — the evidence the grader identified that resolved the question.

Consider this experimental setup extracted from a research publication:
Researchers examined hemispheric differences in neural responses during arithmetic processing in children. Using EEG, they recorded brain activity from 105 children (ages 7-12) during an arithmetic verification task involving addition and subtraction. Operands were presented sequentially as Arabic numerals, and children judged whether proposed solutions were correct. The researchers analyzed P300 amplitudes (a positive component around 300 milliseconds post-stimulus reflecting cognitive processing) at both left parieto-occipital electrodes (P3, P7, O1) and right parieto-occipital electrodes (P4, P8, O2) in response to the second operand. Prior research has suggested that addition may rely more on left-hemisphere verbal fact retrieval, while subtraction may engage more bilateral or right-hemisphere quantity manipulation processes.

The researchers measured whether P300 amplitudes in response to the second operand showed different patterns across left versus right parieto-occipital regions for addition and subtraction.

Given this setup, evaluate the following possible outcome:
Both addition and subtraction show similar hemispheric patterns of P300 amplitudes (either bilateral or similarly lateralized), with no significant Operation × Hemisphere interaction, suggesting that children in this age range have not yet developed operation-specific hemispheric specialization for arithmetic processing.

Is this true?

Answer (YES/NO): NO